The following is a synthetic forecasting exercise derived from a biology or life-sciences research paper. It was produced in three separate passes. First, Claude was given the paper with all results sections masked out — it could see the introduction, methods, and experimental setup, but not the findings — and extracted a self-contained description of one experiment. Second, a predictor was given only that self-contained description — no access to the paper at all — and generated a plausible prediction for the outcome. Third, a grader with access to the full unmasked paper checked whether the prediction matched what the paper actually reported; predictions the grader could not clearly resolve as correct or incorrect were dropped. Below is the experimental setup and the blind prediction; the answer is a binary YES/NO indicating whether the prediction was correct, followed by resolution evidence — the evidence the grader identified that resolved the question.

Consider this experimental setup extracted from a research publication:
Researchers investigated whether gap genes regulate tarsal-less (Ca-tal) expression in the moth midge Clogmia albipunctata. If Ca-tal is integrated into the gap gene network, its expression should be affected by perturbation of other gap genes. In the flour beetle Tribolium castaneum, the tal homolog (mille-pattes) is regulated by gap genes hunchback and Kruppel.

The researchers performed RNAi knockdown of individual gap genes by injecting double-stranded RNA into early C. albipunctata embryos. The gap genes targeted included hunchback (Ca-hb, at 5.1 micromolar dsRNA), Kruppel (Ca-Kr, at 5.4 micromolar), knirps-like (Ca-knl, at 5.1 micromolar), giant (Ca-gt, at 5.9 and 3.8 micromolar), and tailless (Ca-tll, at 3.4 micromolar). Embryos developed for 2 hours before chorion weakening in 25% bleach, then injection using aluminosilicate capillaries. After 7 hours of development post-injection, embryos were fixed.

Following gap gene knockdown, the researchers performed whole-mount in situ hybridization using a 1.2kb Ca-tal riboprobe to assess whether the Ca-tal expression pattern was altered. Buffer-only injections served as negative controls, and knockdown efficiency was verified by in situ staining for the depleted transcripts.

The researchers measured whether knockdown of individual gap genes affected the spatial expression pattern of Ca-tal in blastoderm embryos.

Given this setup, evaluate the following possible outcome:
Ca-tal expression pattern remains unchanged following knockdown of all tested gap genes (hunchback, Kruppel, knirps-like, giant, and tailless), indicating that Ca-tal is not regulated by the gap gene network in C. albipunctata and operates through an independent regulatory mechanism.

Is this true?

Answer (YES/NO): NO